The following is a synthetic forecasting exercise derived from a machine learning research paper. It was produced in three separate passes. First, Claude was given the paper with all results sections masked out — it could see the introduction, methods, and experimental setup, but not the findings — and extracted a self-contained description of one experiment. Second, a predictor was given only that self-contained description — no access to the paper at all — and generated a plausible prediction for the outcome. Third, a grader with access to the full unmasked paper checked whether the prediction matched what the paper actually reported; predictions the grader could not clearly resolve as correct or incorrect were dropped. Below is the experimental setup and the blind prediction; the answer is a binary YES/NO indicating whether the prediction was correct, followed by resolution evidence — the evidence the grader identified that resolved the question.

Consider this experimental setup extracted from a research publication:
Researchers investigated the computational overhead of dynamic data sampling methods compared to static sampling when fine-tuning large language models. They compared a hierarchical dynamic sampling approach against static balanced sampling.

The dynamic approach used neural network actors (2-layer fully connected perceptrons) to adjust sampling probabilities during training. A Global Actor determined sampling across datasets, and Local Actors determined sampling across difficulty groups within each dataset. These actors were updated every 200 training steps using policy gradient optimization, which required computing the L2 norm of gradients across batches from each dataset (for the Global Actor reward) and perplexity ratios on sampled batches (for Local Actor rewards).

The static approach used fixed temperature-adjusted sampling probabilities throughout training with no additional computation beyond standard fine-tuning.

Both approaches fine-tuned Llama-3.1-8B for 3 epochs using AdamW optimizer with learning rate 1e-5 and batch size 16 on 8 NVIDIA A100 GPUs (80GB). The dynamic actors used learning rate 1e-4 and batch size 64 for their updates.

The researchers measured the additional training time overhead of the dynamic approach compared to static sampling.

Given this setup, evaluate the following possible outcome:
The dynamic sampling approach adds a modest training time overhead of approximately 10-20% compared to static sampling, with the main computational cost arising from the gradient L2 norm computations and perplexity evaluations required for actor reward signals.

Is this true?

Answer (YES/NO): YES